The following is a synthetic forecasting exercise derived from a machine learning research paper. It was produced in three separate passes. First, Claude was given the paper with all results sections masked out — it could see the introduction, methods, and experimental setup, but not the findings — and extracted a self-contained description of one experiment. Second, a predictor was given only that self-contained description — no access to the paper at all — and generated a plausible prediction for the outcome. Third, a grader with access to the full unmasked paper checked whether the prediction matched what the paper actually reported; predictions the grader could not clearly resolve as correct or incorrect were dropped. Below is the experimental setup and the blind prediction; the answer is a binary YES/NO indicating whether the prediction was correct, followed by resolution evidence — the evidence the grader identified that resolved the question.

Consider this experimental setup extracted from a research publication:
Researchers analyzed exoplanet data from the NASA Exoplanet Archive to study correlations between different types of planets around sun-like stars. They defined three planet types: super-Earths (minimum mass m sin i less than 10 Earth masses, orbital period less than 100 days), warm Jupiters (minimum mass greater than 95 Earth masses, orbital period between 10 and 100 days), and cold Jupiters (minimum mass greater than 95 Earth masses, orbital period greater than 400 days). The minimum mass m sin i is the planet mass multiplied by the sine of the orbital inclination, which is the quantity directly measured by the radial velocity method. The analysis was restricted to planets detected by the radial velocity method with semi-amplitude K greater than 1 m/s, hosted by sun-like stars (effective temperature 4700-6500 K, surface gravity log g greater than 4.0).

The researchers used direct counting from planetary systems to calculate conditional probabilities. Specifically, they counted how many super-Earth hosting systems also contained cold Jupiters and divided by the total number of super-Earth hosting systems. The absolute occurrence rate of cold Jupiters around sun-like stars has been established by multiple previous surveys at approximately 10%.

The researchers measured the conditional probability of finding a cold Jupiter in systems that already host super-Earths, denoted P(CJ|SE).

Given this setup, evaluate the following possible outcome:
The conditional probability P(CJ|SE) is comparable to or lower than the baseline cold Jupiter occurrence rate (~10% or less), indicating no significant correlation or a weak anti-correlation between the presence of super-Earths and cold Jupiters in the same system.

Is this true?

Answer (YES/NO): NO